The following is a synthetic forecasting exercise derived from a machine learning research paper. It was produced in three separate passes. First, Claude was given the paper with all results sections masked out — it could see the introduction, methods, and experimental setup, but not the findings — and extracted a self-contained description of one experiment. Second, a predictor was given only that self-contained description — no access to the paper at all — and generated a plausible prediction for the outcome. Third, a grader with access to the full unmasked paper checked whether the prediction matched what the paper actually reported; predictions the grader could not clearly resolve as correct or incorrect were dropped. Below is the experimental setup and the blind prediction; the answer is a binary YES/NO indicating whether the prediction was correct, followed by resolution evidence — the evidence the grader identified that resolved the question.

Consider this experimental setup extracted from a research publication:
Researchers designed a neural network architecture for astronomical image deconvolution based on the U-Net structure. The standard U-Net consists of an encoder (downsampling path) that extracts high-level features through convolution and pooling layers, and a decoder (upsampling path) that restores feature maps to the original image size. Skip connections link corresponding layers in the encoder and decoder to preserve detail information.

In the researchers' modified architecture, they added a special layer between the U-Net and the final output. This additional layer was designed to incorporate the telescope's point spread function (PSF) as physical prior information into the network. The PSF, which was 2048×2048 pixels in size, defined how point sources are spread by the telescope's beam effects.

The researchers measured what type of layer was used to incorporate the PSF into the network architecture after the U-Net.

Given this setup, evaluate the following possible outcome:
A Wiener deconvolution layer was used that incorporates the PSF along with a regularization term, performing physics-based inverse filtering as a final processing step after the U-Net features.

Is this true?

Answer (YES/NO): NO